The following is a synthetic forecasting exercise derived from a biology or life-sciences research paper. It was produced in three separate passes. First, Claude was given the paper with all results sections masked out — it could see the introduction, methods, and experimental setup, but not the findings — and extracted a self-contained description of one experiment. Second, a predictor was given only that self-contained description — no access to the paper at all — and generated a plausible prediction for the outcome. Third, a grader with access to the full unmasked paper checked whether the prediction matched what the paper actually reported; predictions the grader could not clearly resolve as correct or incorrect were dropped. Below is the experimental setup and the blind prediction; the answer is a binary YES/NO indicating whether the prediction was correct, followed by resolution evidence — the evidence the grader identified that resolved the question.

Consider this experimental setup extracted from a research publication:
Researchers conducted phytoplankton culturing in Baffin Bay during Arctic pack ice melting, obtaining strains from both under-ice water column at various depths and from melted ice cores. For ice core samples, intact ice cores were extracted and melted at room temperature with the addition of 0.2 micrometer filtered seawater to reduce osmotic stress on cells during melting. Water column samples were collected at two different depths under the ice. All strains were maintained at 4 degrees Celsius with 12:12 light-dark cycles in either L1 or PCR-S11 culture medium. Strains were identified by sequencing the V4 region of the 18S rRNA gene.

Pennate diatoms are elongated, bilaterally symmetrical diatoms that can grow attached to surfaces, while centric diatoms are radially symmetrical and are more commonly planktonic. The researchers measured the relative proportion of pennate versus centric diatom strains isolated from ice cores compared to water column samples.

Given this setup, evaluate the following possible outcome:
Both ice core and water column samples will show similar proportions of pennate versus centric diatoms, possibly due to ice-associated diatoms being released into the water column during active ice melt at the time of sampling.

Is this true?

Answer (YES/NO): NO